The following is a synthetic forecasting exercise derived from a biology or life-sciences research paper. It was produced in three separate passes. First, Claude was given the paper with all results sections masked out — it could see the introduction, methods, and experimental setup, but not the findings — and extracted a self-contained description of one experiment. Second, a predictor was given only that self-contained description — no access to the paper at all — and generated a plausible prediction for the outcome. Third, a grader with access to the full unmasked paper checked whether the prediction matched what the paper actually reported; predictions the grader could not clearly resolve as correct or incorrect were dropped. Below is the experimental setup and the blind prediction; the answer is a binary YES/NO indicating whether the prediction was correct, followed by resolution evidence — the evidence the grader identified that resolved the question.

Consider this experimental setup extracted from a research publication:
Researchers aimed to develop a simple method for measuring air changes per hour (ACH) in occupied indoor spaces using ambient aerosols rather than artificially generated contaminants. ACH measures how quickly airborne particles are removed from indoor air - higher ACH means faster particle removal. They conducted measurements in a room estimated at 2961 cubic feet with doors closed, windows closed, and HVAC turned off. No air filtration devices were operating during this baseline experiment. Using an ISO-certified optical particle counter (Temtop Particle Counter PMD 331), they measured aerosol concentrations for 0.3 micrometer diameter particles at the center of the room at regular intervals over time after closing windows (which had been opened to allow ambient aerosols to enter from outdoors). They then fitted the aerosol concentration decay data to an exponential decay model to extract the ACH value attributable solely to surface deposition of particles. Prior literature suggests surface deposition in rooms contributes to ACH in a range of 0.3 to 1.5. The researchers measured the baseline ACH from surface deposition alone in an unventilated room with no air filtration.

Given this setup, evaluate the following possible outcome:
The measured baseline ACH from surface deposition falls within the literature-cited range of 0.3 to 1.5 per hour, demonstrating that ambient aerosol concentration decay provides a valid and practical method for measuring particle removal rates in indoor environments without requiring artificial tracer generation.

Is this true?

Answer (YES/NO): YES